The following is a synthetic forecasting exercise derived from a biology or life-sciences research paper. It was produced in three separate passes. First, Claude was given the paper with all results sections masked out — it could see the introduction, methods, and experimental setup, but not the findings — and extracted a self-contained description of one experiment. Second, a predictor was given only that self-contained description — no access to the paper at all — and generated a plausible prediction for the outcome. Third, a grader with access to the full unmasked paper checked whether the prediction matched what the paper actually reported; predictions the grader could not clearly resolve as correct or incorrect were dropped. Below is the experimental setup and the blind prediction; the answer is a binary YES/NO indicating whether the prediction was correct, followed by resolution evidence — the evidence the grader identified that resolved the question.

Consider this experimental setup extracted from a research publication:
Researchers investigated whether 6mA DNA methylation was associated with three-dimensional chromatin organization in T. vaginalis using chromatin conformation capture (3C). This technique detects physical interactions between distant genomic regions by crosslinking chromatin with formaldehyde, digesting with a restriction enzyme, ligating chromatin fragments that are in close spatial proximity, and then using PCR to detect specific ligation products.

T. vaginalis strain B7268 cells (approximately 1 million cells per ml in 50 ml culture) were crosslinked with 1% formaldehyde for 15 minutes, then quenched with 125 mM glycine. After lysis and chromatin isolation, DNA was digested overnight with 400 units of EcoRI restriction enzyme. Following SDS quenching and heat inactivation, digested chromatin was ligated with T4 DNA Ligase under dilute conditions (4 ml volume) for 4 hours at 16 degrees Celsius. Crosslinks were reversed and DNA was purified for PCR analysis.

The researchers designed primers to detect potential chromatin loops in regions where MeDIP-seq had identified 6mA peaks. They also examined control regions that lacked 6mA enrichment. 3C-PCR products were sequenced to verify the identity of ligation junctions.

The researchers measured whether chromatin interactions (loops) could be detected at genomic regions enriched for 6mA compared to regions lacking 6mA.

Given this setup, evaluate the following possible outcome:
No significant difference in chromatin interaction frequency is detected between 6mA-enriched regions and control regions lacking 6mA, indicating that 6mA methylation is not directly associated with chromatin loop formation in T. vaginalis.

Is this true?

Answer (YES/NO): NO